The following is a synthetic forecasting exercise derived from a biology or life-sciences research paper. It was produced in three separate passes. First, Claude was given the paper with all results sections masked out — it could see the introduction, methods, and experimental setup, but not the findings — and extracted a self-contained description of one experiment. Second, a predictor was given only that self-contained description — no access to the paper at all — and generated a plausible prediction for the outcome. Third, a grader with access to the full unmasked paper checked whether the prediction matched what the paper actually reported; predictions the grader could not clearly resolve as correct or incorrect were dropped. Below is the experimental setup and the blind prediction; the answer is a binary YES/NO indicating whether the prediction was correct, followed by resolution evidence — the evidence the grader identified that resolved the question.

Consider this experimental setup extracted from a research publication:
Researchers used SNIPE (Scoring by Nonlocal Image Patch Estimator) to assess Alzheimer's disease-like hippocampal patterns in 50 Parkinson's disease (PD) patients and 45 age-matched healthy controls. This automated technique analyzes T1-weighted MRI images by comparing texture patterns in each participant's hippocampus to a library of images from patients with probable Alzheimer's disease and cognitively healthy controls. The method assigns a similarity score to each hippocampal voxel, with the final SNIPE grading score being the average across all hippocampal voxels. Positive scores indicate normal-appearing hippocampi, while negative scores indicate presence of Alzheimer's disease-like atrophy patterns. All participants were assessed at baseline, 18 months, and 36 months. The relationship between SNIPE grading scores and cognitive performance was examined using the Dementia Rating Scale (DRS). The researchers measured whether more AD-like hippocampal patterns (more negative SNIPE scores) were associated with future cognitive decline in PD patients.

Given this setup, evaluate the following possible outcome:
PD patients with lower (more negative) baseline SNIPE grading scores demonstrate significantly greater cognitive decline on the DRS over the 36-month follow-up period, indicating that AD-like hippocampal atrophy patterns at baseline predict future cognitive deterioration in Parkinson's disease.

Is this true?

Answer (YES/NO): NO